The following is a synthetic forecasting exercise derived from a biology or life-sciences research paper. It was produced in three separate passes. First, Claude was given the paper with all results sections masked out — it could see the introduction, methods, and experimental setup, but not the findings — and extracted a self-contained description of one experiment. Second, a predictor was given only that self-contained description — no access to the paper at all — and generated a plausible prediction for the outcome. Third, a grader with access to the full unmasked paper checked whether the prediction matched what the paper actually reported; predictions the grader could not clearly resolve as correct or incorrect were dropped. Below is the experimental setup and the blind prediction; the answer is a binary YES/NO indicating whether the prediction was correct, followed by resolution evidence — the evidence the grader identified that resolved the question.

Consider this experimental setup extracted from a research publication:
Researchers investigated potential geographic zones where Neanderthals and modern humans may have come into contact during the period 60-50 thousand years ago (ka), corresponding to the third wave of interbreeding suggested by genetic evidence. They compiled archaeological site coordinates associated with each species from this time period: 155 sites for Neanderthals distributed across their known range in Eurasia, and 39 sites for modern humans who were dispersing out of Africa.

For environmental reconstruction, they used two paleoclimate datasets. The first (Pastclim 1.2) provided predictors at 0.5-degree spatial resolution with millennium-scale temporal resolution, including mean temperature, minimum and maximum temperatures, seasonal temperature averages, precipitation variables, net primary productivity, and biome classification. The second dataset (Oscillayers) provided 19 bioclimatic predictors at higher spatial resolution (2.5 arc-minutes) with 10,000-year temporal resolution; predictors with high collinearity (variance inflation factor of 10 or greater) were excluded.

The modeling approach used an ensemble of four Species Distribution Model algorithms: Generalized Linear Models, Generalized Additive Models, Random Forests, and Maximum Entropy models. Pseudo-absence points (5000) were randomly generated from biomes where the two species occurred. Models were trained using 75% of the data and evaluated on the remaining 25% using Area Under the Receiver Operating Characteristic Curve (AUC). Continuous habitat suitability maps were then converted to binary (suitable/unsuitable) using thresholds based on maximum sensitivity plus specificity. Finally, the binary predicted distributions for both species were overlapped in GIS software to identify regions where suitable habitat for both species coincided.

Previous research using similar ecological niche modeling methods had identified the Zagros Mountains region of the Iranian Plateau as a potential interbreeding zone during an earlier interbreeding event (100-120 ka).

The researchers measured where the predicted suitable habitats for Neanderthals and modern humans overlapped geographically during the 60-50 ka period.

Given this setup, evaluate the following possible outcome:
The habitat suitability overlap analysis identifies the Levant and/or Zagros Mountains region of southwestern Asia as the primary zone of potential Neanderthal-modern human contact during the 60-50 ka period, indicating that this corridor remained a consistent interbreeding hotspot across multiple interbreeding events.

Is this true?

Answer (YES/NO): NO